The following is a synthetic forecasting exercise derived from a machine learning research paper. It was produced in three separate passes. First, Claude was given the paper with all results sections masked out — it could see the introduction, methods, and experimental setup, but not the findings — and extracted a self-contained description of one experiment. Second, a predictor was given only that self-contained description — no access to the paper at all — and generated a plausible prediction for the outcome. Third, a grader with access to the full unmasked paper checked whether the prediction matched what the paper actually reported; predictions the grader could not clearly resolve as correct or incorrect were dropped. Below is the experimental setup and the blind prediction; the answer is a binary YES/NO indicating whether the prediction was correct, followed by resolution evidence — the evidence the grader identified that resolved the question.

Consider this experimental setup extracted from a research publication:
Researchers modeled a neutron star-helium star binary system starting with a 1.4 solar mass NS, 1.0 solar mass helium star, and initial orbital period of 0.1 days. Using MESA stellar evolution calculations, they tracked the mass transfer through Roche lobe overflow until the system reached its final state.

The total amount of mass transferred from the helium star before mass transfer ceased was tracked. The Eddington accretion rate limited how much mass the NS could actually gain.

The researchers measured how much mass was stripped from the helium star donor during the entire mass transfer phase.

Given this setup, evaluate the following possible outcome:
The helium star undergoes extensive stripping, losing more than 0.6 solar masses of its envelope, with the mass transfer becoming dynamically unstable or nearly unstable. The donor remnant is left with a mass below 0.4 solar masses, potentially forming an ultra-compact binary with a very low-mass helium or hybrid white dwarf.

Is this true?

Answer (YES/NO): NO